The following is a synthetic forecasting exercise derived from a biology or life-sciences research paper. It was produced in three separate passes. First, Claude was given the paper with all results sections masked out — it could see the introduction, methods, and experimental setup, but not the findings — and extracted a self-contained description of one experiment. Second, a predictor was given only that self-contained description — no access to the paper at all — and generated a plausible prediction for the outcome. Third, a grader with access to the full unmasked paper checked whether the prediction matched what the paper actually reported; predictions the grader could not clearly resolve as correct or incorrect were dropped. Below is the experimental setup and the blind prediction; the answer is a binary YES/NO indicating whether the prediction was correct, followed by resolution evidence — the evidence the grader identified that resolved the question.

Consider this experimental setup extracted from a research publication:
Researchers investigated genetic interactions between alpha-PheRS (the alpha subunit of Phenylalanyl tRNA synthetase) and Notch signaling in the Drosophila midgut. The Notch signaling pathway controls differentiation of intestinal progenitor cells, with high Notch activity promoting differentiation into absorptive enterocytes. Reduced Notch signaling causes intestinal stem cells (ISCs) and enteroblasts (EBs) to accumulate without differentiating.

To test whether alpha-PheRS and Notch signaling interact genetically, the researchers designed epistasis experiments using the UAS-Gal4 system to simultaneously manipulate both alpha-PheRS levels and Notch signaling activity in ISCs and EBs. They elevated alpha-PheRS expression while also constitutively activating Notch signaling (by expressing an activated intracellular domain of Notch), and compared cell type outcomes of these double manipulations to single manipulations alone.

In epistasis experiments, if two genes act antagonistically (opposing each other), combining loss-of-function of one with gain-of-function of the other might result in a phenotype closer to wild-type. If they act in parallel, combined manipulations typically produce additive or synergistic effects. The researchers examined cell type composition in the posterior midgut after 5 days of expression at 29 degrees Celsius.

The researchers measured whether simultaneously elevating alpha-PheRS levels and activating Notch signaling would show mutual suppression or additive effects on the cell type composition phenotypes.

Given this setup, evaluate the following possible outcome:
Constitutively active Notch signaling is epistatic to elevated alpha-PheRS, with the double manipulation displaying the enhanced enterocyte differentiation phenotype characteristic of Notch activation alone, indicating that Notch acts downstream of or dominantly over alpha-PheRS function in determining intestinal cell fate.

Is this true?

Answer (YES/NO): NO